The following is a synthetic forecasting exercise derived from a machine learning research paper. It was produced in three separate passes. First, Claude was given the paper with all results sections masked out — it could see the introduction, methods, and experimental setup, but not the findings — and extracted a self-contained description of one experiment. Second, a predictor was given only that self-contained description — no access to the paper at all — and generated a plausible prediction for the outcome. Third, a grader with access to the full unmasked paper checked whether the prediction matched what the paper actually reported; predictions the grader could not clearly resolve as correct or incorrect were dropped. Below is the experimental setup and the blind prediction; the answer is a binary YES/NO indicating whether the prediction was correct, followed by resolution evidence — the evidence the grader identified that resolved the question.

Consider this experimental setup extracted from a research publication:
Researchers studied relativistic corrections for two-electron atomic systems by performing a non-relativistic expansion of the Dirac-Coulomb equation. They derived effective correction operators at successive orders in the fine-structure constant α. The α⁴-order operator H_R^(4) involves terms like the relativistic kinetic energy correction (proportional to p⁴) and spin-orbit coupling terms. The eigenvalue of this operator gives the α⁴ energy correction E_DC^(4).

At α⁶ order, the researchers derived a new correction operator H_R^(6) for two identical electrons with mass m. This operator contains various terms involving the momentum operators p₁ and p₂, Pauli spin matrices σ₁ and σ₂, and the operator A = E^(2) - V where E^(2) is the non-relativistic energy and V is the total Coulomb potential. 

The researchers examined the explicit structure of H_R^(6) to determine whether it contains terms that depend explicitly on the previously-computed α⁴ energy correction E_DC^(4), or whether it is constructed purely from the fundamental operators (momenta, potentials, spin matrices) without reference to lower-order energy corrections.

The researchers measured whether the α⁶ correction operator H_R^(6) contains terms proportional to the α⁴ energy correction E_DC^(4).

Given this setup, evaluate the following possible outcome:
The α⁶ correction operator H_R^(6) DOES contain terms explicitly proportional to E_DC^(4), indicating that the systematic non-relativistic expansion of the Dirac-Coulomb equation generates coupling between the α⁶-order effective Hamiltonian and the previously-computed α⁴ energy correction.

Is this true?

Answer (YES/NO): YES